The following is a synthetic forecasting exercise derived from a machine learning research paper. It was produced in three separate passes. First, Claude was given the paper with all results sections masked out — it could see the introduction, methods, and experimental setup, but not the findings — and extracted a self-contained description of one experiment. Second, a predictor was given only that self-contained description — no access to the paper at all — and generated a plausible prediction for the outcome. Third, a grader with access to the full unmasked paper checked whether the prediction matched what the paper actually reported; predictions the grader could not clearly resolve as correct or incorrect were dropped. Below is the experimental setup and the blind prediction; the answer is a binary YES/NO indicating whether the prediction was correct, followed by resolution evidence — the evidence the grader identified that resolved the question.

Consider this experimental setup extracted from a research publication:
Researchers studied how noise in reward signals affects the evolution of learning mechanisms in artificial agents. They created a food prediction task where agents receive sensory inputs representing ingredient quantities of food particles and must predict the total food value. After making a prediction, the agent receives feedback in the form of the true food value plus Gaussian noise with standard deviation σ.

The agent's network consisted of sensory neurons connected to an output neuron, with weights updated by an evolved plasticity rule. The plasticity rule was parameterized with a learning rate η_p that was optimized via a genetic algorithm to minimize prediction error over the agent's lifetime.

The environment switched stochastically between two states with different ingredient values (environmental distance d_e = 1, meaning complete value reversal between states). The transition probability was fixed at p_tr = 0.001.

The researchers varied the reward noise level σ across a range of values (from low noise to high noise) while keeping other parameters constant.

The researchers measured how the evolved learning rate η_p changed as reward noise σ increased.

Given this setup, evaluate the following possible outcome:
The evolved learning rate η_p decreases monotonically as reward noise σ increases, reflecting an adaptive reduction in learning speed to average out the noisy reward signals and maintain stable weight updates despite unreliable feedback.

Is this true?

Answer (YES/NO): YES